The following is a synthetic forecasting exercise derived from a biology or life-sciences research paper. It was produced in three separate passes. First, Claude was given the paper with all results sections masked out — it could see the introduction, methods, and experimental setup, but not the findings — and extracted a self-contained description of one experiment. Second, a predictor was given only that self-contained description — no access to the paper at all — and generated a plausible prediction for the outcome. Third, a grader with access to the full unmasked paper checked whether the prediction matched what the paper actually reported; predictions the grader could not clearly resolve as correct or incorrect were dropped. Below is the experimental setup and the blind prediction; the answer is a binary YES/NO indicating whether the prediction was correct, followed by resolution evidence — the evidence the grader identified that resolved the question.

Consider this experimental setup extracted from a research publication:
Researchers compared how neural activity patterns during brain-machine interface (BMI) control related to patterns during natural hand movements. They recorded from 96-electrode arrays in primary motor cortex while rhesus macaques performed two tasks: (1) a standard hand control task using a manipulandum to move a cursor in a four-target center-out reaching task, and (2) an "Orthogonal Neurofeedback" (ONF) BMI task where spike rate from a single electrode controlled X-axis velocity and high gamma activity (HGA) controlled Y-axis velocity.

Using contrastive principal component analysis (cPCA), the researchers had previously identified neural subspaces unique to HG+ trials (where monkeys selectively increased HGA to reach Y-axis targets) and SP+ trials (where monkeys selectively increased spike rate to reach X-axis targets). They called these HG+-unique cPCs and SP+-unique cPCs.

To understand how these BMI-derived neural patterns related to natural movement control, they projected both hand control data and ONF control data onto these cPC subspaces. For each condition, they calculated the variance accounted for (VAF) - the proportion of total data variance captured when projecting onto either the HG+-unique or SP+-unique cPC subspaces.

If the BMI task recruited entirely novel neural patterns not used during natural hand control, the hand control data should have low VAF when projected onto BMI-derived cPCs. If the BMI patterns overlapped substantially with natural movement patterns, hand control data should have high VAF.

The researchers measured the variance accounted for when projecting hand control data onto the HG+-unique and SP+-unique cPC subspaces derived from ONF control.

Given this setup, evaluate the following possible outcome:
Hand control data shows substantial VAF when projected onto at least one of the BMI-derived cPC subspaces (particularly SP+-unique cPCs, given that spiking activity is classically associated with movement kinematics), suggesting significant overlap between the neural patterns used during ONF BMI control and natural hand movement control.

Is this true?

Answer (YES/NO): NO